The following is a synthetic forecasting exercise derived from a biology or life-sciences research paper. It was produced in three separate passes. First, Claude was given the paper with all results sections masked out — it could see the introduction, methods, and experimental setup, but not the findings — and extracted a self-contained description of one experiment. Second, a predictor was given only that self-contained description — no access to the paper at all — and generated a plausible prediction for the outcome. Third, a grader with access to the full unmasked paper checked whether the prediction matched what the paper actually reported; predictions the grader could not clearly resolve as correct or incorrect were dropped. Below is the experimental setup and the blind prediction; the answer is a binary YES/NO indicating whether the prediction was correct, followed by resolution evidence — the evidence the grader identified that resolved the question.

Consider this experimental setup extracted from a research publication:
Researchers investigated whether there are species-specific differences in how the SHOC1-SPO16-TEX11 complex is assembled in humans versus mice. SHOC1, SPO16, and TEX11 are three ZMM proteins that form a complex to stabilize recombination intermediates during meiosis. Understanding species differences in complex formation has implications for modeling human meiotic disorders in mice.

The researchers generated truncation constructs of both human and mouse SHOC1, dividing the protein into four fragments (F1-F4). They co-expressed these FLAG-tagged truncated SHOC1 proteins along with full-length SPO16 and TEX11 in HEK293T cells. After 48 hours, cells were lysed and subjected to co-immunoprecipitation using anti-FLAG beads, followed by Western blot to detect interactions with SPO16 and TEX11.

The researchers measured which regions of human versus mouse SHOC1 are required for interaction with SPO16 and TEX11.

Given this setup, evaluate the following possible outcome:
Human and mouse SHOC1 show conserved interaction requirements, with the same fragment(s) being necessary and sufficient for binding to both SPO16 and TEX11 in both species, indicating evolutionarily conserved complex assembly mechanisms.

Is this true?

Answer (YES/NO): NO